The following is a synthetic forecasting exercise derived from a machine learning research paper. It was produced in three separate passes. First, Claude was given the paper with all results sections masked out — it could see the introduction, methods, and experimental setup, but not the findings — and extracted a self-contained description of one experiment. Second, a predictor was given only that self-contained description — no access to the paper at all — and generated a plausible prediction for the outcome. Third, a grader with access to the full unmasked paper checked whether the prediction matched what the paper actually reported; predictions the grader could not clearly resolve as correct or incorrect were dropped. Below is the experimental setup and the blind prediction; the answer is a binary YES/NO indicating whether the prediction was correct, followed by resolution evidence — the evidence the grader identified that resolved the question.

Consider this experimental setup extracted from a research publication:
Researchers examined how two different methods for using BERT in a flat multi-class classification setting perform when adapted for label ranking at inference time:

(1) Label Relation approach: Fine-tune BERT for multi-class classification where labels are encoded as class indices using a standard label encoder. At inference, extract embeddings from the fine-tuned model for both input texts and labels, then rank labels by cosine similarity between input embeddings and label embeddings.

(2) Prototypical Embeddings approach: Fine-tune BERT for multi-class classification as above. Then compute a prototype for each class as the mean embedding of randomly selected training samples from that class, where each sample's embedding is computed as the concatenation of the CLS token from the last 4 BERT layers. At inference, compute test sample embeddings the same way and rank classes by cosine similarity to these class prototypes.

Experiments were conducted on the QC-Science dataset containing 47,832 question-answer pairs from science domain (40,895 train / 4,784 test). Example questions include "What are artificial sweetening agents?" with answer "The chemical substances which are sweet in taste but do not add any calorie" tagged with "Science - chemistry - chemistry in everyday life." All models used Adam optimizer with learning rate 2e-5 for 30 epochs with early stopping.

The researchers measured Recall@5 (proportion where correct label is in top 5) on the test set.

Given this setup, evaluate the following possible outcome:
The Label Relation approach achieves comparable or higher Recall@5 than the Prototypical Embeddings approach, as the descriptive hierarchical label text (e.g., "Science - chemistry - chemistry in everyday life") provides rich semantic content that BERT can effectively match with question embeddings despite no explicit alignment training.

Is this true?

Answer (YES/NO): NO